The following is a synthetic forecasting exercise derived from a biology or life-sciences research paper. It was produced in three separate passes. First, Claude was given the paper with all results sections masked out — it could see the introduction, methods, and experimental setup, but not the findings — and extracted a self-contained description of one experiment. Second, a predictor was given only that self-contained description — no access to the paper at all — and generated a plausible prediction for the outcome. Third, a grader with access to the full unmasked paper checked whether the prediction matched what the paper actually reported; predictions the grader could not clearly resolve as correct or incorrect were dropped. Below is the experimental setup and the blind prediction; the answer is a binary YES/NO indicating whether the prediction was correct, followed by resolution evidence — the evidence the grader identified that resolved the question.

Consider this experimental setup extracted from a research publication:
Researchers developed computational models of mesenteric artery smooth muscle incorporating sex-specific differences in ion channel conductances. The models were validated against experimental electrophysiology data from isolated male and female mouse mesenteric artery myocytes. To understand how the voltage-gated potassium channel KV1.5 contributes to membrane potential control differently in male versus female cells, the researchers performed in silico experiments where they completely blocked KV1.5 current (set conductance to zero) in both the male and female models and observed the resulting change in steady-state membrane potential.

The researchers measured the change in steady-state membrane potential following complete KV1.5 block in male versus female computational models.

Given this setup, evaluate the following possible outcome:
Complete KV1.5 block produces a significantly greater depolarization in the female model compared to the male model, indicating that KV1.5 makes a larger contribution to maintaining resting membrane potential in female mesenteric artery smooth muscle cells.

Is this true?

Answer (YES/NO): NO